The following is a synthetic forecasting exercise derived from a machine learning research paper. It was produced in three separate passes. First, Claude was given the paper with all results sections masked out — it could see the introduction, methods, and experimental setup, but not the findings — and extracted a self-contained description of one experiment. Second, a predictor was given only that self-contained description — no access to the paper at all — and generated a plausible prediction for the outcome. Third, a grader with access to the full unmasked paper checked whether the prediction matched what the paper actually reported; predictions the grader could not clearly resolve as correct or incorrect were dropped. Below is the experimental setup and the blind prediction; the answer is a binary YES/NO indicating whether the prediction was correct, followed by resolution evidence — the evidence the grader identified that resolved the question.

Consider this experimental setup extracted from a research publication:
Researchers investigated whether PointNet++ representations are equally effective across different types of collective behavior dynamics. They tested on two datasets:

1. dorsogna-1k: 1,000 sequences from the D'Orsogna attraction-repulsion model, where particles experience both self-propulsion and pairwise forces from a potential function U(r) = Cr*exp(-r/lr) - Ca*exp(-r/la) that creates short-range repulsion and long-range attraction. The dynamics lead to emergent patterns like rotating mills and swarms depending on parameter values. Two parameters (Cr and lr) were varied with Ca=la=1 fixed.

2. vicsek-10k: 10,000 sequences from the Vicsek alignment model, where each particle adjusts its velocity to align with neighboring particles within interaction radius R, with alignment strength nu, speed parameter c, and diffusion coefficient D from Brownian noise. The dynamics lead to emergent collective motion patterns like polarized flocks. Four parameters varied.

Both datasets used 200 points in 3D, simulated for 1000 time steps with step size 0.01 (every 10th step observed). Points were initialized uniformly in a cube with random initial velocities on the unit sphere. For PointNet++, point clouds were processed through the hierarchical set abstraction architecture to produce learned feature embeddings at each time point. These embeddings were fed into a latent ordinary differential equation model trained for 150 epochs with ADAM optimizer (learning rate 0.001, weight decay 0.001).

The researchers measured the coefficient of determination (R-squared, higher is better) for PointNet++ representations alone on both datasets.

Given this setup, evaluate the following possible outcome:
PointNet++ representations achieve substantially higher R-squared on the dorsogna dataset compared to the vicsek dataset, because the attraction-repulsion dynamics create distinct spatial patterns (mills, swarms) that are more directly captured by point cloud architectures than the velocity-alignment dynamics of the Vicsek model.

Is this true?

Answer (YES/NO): YES